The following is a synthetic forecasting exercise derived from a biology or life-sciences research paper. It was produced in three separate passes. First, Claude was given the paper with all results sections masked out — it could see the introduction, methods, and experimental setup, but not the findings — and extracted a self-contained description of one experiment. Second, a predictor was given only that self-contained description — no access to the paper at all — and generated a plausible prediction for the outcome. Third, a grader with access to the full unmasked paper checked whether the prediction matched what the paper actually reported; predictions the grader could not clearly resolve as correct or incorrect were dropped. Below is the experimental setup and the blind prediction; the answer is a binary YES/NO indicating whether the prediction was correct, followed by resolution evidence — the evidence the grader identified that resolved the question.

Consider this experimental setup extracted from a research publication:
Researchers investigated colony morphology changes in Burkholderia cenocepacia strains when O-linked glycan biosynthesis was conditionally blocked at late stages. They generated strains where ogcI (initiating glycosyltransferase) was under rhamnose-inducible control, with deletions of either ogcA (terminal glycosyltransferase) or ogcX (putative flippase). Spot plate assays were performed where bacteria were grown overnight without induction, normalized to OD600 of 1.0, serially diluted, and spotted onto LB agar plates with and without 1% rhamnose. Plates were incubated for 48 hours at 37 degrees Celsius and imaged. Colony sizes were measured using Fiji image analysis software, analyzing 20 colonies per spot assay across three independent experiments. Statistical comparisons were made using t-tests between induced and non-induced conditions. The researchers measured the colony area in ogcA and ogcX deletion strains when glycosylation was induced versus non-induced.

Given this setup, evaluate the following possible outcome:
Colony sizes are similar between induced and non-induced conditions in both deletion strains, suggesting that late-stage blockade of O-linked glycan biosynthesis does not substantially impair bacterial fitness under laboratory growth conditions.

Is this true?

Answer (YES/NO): NO